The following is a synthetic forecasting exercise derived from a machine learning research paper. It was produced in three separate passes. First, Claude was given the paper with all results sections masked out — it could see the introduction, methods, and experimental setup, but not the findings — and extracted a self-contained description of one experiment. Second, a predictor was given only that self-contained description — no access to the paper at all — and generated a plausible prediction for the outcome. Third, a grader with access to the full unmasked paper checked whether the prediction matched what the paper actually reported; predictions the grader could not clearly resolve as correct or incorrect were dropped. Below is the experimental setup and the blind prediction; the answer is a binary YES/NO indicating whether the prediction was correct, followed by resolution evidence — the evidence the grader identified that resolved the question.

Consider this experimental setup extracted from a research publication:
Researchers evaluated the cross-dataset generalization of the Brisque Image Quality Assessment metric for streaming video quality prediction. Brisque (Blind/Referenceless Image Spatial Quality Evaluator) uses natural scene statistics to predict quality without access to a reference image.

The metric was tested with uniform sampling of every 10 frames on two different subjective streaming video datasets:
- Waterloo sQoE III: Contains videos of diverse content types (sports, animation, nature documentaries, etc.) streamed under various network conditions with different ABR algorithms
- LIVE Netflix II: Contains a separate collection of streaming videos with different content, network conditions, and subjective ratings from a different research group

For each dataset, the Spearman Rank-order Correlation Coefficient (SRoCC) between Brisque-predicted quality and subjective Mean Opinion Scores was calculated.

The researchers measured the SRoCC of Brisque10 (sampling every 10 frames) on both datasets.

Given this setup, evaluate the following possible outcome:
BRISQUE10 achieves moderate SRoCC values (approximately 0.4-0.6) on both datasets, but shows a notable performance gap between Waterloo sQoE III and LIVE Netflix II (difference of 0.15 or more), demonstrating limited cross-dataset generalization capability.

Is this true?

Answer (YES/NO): NO